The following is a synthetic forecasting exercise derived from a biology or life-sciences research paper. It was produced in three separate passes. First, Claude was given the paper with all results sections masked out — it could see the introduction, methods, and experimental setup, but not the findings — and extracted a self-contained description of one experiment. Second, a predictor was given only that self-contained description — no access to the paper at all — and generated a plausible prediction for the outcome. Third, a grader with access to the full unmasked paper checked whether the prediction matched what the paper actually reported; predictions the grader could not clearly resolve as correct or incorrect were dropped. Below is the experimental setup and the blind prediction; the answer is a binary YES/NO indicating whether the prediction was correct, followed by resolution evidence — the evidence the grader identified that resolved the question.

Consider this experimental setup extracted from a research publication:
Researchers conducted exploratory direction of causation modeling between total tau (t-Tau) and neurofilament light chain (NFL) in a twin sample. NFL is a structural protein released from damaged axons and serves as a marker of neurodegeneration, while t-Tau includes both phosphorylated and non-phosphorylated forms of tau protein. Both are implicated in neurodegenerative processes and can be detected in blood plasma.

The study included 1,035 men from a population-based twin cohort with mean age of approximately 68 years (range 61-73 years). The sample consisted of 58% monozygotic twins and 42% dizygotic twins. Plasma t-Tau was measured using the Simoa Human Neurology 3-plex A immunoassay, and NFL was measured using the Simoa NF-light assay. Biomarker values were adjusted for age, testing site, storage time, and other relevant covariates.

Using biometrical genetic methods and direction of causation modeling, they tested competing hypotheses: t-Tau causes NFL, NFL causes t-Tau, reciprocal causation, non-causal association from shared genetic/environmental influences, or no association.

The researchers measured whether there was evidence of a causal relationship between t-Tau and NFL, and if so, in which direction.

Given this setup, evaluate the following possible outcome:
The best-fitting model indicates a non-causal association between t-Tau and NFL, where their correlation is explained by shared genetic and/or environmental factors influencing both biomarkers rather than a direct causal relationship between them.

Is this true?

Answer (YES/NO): NO